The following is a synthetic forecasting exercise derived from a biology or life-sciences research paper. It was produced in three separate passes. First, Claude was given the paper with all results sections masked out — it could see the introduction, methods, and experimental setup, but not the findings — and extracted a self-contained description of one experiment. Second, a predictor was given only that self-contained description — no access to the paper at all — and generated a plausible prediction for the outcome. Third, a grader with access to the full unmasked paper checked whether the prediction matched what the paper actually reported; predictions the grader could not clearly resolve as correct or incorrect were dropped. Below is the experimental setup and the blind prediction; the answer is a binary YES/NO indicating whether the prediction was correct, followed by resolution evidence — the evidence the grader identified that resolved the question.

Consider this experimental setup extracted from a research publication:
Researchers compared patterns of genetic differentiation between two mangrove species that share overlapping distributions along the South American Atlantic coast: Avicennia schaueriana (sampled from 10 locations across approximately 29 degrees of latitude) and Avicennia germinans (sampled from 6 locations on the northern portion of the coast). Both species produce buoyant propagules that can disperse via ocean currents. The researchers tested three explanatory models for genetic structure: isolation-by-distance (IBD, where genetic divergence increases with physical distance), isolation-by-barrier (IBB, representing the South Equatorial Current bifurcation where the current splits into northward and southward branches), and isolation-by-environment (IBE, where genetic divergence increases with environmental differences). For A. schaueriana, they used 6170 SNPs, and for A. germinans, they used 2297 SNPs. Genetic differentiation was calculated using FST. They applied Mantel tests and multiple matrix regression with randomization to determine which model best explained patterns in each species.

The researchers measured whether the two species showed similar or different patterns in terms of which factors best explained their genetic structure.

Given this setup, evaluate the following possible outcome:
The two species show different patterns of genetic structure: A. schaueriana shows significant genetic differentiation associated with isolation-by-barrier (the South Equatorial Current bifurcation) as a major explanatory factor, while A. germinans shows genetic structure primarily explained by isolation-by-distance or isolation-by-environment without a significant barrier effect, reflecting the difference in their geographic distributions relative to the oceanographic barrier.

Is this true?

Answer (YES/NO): YES